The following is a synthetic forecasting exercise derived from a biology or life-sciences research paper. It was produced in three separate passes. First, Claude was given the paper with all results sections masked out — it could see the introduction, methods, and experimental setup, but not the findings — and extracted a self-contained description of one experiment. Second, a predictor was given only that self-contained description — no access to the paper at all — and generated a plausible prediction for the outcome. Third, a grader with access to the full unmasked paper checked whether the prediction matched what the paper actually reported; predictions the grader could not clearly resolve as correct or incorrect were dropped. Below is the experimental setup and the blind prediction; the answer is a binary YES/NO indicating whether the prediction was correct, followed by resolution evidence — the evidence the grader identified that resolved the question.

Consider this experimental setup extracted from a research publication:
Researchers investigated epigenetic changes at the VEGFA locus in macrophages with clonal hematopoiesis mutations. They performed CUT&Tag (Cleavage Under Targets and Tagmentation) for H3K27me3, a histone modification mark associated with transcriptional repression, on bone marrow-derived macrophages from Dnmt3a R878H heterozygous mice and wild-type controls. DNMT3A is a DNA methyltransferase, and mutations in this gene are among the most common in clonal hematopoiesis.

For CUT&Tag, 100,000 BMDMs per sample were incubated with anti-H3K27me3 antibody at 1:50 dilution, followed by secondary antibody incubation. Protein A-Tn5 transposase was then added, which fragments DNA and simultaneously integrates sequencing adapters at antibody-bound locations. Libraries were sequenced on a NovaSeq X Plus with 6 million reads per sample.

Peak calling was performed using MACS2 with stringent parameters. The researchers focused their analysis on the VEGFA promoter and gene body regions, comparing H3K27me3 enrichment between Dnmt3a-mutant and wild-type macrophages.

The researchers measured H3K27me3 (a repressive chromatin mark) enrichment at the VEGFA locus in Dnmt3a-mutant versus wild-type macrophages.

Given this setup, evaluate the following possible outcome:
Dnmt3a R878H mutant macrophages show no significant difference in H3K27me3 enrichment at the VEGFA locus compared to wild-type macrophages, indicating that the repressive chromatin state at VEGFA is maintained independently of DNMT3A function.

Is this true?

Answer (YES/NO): NO